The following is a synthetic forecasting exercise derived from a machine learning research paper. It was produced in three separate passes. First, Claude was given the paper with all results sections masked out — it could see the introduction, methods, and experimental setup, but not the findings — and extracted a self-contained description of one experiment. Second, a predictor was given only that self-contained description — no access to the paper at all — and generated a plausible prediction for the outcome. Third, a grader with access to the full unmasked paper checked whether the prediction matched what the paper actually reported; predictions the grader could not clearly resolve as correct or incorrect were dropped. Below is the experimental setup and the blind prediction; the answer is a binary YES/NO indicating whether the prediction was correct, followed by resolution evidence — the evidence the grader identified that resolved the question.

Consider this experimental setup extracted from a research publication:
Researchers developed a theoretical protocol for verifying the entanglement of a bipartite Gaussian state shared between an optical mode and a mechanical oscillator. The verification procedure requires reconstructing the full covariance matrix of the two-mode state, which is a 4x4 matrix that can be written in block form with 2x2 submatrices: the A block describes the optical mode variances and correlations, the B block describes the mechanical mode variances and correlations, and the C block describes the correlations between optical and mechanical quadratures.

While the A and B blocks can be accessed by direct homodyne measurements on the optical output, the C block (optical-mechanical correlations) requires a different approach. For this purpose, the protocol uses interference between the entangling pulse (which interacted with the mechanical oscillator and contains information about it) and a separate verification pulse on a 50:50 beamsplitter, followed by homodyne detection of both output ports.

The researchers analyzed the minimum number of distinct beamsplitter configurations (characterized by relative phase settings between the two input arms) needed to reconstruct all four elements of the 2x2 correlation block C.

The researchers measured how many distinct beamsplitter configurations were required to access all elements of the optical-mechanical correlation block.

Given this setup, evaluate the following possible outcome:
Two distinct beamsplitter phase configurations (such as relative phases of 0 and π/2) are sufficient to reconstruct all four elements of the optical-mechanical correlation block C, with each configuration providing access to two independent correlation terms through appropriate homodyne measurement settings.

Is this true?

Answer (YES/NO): YES